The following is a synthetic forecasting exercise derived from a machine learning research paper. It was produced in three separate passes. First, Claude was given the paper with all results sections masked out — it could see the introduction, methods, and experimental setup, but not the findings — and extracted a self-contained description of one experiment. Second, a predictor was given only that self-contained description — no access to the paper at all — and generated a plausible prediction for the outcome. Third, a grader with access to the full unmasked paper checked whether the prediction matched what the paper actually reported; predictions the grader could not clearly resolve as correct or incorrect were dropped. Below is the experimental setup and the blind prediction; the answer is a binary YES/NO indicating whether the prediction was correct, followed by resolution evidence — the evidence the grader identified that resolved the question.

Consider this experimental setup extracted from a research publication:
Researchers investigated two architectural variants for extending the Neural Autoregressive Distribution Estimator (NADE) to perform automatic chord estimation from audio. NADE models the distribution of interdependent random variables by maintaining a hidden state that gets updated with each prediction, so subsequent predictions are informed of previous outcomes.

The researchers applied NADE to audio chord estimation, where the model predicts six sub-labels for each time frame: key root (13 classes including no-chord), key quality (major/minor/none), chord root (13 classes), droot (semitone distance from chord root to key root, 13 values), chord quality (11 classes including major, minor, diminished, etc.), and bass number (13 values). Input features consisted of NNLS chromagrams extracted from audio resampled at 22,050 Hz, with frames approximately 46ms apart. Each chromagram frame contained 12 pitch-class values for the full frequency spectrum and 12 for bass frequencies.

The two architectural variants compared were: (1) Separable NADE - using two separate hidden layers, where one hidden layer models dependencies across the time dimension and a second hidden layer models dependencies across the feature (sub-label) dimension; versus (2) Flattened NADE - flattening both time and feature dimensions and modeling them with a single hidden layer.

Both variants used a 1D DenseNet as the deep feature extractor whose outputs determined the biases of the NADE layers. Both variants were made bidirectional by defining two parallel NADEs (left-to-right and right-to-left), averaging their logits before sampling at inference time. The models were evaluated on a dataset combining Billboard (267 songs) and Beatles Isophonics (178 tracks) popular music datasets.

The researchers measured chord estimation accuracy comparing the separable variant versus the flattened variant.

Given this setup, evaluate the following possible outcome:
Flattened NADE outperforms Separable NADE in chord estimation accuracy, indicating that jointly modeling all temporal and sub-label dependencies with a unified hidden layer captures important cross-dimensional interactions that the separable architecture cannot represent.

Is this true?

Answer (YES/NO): NO